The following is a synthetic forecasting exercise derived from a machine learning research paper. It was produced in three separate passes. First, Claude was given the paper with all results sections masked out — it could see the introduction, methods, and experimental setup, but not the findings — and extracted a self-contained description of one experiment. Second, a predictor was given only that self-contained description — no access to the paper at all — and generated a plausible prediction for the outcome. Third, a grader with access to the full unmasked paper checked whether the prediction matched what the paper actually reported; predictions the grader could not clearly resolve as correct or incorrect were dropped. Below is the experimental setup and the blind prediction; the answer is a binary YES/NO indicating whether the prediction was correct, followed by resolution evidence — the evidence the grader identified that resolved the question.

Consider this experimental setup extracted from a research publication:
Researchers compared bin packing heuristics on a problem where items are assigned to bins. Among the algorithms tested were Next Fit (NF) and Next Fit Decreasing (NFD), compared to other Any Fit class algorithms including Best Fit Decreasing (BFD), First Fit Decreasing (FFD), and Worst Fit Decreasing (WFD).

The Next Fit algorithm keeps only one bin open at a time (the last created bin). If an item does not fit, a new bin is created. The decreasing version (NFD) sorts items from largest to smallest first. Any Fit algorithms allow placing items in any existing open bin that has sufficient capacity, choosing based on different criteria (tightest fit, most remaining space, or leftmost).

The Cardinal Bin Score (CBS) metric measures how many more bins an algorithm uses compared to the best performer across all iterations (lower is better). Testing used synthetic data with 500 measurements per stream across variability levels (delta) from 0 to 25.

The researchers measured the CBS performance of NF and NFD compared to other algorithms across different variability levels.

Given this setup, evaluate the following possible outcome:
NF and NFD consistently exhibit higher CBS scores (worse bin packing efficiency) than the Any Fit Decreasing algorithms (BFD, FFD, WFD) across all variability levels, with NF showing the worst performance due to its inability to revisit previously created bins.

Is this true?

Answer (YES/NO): YES